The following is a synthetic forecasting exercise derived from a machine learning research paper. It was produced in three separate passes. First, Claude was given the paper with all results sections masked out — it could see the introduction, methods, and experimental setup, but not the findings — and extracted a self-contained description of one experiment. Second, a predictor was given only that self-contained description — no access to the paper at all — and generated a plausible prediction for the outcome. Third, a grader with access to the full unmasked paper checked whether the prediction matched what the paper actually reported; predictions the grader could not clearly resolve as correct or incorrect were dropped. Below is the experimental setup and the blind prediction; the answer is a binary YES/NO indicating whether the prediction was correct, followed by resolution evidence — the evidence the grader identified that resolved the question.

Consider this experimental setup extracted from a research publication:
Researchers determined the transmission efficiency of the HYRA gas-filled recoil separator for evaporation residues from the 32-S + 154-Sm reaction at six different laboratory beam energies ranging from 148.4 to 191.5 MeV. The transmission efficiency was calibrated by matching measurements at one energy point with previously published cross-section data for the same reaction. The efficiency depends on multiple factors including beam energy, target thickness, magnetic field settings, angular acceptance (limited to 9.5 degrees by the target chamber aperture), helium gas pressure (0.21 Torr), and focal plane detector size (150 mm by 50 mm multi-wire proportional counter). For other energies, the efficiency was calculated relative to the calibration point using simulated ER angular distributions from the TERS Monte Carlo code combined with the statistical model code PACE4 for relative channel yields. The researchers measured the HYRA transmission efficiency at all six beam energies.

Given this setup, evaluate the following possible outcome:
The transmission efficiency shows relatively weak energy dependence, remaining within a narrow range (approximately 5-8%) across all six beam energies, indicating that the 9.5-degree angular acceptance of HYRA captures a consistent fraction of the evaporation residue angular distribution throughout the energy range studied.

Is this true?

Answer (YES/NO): NO